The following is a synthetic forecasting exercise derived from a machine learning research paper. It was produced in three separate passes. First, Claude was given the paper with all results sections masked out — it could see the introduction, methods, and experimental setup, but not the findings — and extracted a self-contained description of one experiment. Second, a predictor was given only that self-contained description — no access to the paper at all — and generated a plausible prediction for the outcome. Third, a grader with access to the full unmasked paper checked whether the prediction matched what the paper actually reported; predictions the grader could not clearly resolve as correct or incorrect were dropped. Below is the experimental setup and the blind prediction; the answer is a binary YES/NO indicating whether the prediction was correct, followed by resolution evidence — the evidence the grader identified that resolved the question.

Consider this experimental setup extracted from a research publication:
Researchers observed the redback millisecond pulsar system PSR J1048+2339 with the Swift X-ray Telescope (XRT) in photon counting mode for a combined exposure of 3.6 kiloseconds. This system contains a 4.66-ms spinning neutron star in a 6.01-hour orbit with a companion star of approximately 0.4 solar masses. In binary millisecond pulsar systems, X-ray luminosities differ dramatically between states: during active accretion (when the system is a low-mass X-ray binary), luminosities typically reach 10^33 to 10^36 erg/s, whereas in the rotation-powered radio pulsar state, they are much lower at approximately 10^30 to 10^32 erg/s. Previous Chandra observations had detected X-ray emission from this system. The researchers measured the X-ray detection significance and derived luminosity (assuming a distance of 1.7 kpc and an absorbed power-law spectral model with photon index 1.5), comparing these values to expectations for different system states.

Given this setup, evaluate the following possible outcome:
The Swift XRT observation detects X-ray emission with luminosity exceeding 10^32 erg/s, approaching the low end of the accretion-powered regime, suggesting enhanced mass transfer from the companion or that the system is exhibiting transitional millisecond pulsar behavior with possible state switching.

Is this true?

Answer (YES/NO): NO